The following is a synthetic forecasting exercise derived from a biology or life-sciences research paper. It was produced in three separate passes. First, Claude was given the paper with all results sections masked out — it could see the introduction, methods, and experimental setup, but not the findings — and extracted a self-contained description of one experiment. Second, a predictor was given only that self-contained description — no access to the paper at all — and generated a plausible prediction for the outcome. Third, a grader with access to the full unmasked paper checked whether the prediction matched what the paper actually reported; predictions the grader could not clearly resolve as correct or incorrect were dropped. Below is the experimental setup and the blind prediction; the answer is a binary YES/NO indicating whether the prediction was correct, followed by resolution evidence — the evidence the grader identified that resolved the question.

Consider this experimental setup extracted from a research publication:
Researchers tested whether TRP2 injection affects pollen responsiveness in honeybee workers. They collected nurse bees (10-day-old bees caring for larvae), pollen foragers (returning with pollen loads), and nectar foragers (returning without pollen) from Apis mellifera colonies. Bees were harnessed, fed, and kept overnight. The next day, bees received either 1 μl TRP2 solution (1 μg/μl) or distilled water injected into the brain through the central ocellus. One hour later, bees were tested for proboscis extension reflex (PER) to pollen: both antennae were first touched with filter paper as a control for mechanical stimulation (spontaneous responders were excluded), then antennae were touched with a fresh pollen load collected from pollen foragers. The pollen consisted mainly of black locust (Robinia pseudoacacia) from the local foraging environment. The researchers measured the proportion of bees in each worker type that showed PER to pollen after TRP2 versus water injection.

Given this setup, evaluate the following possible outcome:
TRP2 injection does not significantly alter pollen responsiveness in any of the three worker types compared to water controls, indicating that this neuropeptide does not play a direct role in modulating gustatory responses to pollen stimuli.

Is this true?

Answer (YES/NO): NO